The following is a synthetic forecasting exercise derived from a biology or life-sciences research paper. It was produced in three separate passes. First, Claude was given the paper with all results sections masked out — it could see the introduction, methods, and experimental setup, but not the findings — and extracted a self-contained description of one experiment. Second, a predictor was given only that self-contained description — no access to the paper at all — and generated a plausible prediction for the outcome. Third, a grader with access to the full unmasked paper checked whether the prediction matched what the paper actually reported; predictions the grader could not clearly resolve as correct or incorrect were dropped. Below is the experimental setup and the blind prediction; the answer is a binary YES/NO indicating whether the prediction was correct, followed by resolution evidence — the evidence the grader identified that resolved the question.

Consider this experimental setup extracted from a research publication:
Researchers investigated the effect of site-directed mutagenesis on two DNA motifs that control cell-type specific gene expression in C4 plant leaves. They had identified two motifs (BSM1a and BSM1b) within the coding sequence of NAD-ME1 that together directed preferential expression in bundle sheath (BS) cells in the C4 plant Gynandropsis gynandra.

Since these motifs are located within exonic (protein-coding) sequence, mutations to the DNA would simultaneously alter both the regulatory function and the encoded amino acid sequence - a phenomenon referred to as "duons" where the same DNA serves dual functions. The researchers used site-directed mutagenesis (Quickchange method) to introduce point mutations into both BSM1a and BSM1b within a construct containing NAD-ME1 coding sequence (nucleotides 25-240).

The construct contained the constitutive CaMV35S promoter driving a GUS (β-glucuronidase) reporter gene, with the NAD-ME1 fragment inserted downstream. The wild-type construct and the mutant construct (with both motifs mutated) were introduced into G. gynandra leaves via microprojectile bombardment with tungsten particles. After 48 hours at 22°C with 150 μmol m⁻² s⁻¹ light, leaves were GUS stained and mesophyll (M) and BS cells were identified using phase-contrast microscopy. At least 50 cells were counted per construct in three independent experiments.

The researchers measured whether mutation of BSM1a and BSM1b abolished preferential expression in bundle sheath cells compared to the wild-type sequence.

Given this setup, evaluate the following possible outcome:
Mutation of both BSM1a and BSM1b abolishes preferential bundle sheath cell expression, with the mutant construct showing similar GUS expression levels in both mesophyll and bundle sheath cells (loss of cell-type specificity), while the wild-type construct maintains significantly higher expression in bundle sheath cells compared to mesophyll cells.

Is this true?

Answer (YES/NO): YES